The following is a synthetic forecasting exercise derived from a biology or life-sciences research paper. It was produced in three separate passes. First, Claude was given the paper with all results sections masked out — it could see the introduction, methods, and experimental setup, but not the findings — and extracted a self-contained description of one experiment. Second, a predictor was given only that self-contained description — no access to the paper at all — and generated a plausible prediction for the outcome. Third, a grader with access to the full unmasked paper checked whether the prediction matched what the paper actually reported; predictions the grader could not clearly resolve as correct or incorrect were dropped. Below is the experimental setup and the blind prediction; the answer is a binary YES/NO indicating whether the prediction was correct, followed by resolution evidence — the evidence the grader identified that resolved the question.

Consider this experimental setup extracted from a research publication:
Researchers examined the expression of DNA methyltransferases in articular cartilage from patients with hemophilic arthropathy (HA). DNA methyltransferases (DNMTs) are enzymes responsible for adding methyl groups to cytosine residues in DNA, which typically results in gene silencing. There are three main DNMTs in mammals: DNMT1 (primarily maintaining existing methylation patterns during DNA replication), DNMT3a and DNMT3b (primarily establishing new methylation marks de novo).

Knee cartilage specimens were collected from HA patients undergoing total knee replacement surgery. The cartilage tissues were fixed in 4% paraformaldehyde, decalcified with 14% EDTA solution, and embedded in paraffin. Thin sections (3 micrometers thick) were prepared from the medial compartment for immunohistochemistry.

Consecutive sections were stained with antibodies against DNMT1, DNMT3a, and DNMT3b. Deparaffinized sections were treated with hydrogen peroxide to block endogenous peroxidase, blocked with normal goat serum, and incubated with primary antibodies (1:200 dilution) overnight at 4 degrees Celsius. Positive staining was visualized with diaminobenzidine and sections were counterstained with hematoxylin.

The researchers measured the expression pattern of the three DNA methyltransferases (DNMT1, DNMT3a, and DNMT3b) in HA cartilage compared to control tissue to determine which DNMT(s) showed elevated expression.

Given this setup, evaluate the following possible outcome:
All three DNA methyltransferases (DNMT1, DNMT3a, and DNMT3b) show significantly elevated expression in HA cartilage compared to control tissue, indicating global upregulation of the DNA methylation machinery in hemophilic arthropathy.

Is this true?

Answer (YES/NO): NO